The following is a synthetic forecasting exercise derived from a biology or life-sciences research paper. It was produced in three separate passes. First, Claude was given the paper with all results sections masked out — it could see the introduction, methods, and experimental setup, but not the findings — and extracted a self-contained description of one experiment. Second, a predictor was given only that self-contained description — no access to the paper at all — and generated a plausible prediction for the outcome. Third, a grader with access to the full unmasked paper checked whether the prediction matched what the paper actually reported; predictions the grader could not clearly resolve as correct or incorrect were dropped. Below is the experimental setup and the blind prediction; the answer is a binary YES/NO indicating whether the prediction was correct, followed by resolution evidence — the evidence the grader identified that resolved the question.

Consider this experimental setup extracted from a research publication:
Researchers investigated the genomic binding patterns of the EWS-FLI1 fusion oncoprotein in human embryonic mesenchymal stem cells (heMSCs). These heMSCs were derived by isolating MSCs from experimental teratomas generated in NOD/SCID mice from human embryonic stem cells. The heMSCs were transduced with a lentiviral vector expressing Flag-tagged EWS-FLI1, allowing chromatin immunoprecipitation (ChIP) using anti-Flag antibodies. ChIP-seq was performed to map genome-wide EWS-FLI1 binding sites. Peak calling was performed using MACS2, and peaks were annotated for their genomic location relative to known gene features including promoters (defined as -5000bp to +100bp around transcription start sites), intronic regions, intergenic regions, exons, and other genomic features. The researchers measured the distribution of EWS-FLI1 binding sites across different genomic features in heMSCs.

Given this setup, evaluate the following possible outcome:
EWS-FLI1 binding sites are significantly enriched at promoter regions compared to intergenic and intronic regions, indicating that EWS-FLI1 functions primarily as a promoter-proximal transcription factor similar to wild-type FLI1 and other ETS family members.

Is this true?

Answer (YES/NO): NO